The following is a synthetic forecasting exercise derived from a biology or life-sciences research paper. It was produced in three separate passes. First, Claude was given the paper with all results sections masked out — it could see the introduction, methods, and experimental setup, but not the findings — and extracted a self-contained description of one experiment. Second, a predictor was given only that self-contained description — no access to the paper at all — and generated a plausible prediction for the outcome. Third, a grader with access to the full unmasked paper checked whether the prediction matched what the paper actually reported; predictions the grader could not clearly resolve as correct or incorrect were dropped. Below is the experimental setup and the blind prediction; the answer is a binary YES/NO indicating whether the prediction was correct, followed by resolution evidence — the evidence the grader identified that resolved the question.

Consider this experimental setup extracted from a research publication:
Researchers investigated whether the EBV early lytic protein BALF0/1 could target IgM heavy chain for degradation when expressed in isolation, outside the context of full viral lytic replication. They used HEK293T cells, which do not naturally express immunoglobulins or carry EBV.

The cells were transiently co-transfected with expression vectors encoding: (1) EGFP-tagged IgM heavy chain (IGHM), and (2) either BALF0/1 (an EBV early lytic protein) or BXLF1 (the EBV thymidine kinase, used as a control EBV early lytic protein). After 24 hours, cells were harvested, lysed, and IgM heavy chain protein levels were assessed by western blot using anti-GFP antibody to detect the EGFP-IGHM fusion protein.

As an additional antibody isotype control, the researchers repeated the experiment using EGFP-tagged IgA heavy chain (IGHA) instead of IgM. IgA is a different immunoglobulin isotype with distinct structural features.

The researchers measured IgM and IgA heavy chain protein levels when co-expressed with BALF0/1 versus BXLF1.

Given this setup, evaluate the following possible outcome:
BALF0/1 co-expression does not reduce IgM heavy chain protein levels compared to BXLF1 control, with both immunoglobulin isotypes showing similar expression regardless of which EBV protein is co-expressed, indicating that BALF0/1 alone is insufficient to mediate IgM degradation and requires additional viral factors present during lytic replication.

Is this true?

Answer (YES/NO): NO